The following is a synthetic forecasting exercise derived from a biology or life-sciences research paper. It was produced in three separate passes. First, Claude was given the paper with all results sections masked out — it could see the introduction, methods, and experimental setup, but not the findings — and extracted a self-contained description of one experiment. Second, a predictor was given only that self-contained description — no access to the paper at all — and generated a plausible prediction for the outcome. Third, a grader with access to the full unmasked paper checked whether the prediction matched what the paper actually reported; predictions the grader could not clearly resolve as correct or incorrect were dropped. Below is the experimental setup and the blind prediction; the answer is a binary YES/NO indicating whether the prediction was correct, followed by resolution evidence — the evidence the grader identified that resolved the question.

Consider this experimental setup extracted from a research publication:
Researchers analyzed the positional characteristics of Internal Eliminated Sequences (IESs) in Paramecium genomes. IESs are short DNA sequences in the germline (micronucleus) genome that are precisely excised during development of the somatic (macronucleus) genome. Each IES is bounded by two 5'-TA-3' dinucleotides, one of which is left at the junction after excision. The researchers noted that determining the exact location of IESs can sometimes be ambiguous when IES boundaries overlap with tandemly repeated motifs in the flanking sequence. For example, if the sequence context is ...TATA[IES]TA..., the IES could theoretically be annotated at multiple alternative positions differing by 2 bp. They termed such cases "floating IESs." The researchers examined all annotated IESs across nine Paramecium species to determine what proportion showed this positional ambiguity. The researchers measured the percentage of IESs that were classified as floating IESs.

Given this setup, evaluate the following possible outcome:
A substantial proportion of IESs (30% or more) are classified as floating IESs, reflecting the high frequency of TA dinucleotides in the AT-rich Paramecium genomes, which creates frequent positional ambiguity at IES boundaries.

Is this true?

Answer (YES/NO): NO